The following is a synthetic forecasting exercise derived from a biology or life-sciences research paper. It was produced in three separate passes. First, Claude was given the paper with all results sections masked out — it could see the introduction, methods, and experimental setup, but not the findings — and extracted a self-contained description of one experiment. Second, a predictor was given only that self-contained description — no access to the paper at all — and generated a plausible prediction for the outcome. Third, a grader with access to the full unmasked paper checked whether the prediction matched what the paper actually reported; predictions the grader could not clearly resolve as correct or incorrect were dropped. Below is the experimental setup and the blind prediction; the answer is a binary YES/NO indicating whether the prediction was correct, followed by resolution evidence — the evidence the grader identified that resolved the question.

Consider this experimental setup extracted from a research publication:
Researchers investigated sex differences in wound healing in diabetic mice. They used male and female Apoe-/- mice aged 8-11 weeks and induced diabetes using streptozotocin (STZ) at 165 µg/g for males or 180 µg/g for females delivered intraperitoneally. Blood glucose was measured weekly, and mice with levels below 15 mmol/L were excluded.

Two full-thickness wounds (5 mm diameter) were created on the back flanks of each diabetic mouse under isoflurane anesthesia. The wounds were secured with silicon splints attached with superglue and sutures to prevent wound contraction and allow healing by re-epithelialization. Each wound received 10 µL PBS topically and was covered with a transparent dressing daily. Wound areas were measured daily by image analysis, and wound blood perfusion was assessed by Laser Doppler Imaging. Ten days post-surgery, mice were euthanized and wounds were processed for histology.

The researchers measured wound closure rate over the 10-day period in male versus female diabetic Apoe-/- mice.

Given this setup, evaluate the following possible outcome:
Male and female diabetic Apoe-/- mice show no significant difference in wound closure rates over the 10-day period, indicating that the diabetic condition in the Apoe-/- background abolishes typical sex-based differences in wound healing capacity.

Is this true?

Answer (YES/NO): NO